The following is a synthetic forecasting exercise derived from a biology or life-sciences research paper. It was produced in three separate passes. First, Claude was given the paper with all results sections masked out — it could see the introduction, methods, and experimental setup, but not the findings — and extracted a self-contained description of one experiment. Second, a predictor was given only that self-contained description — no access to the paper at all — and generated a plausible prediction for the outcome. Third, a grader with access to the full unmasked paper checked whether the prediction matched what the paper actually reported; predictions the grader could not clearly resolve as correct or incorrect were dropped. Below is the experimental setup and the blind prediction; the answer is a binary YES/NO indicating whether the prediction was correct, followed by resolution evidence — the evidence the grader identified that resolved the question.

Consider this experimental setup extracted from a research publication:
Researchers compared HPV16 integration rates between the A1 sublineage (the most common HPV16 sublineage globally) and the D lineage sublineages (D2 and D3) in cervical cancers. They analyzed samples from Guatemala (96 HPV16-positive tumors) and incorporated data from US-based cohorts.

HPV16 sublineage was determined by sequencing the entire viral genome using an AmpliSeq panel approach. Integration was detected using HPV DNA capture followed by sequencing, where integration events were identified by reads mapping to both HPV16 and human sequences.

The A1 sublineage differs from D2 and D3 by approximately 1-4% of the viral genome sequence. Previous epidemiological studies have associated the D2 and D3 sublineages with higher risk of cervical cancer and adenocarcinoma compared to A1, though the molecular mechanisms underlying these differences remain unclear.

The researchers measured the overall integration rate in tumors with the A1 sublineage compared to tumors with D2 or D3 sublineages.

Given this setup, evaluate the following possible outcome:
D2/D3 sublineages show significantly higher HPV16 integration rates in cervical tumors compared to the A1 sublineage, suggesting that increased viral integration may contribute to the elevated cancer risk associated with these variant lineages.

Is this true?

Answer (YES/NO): NO